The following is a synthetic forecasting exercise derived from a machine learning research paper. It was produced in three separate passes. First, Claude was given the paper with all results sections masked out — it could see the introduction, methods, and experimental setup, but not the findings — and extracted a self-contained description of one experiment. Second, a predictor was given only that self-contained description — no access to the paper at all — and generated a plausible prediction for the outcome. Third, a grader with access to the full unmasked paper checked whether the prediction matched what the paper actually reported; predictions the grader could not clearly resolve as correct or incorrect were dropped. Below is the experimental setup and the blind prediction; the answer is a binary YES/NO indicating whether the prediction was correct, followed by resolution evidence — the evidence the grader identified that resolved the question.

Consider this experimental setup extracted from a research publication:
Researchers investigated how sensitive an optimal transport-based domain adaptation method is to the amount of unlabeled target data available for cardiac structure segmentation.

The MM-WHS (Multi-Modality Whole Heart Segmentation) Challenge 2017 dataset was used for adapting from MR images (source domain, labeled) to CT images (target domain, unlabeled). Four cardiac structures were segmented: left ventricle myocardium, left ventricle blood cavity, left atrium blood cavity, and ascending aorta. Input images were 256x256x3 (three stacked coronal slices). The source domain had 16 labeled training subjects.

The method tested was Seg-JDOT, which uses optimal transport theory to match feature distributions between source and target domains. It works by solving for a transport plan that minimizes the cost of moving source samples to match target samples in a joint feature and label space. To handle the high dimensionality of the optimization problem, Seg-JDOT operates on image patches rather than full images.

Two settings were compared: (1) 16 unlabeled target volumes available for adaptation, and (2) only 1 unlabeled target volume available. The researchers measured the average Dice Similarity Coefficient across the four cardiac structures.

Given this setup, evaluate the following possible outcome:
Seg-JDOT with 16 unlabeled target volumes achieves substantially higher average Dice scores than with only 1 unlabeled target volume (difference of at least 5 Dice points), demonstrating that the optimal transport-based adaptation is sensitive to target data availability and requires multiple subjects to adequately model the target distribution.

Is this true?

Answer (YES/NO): YES